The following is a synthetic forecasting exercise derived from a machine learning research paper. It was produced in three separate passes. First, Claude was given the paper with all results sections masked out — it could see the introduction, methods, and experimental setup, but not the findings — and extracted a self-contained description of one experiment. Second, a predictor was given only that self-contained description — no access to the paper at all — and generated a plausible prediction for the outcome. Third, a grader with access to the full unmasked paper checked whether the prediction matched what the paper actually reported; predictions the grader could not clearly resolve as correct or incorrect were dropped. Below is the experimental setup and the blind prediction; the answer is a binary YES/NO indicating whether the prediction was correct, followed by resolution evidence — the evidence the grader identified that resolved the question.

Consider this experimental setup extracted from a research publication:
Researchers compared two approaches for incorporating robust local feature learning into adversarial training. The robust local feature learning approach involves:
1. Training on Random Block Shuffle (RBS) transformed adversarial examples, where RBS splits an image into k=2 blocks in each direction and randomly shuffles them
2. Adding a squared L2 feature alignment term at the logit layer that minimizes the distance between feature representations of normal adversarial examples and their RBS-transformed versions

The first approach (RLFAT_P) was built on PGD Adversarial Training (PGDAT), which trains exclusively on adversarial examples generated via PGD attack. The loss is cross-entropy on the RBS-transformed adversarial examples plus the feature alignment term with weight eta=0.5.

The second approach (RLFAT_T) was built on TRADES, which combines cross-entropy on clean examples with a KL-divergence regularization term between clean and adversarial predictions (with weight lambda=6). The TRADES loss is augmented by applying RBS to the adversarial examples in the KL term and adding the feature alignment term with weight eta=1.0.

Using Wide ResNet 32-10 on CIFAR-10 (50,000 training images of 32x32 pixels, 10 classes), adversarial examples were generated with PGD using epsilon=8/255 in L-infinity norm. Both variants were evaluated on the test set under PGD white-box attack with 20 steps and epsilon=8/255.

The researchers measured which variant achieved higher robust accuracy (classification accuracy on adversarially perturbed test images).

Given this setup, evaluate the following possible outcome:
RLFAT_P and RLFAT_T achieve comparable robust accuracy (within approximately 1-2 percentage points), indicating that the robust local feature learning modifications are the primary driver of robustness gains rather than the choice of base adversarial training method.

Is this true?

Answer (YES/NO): NO